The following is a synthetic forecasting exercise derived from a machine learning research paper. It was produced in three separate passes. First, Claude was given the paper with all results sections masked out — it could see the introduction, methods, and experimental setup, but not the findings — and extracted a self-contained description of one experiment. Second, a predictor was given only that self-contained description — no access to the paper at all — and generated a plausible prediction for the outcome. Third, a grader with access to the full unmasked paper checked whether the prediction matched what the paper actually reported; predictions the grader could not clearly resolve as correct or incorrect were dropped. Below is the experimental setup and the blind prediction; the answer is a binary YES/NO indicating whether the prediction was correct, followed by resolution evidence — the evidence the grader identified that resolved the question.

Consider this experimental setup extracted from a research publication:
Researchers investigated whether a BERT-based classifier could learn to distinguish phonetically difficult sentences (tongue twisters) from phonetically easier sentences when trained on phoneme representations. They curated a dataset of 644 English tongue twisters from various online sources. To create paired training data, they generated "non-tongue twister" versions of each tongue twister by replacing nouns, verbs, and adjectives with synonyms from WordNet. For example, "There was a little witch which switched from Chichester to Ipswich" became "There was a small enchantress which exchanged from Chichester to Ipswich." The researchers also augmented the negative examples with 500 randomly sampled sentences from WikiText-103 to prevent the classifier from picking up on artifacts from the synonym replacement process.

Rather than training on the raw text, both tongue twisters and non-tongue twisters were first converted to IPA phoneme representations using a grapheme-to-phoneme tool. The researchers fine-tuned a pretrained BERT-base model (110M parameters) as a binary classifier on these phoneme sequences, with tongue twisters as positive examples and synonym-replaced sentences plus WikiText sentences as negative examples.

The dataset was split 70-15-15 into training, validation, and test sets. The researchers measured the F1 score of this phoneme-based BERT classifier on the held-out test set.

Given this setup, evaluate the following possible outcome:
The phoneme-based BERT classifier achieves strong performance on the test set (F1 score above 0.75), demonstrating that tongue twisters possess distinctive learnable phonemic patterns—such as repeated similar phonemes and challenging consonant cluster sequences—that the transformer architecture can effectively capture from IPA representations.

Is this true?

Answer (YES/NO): YES